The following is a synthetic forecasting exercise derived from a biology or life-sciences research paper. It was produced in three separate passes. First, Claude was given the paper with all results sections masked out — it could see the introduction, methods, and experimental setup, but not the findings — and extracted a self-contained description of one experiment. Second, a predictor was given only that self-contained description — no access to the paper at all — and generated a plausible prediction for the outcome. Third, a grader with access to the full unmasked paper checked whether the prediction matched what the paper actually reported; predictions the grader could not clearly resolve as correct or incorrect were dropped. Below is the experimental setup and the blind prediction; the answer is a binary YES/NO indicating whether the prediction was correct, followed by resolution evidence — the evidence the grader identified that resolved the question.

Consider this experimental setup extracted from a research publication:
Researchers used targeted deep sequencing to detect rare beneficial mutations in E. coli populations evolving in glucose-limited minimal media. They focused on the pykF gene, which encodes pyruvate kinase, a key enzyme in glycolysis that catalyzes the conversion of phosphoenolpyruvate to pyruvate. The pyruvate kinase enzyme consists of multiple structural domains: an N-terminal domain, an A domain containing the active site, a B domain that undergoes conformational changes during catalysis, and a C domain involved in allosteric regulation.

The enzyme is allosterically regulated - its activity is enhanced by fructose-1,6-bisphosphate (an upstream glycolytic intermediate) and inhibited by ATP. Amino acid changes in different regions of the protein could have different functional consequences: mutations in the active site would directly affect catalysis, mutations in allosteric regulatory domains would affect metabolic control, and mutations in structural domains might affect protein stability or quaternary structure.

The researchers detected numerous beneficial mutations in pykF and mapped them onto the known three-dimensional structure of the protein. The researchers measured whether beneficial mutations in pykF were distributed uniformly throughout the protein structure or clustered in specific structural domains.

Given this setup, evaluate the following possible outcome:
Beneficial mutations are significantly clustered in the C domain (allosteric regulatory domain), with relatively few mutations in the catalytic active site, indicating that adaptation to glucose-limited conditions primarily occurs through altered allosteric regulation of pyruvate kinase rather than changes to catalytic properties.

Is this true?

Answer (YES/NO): NO